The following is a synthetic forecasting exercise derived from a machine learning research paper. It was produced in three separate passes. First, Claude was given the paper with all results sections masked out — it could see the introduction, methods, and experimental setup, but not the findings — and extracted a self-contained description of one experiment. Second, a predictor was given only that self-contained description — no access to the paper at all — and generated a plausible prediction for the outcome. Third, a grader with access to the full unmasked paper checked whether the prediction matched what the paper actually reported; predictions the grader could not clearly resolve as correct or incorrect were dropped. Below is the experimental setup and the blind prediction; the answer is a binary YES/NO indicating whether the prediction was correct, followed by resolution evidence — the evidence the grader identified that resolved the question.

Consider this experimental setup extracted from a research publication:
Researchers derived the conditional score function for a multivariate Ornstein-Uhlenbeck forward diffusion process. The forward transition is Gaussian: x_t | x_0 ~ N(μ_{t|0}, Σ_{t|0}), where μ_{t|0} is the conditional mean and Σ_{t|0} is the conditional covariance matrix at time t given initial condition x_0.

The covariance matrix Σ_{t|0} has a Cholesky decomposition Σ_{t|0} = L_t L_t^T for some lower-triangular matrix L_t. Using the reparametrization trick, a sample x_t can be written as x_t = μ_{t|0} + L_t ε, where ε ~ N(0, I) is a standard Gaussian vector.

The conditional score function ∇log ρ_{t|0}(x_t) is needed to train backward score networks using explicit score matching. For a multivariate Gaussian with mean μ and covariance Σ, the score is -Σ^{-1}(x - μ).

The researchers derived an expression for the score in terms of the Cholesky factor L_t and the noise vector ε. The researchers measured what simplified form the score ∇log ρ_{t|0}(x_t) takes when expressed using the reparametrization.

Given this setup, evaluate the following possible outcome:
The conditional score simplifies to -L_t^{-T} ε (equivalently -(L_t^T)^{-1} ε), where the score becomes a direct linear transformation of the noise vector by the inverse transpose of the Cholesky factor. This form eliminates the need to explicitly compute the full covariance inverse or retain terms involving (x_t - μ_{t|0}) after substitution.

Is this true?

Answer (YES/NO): YES